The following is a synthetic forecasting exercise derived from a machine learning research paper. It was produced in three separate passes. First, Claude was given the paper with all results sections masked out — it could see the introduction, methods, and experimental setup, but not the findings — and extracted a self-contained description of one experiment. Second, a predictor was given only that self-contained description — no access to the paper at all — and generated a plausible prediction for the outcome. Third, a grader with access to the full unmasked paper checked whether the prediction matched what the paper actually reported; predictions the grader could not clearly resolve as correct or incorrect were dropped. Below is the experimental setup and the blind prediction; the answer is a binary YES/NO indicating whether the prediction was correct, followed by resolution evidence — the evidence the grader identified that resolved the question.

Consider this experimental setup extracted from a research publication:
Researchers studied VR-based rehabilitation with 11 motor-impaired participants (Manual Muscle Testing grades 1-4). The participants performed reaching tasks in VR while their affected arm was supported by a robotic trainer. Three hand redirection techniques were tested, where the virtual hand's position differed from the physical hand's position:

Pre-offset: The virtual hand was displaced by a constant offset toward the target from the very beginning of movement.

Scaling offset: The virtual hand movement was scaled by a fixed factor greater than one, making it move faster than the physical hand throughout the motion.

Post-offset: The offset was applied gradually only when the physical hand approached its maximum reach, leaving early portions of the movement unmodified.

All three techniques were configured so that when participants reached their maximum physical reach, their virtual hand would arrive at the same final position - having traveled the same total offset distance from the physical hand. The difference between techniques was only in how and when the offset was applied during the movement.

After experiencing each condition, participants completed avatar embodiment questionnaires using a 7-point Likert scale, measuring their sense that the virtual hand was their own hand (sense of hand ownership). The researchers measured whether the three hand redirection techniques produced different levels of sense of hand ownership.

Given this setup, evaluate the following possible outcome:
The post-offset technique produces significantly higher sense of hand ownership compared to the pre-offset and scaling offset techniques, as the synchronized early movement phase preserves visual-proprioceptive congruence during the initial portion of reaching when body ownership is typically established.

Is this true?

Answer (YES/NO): NO